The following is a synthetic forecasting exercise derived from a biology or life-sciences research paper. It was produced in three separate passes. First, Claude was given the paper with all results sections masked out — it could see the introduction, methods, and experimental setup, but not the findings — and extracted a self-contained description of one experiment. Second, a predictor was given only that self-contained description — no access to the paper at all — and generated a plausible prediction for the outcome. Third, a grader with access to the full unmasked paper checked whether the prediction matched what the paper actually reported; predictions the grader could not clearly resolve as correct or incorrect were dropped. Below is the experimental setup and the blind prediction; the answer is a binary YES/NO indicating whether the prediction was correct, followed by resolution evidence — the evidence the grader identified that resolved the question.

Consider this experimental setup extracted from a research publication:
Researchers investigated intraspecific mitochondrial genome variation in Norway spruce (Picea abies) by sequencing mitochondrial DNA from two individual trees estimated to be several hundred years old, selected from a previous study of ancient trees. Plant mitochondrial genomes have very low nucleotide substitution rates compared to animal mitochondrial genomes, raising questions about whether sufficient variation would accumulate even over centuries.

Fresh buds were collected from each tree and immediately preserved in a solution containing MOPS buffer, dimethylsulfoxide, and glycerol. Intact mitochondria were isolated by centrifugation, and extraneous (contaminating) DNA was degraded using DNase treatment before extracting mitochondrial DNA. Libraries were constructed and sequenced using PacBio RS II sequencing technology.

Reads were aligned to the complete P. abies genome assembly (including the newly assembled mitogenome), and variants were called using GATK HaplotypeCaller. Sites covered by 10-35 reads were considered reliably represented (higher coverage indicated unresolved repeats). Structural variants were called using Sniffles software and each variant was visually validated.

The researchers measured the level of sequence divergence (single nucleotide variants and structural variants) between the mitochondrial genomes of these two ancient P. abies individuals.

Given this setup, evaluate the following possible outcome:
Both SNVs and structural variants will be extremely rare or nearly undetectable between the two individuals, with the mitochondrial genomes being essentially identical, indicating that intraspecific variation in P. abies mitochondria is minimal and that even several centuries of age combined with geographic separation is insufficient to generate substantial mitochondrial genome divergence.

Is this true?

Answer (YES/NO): NO